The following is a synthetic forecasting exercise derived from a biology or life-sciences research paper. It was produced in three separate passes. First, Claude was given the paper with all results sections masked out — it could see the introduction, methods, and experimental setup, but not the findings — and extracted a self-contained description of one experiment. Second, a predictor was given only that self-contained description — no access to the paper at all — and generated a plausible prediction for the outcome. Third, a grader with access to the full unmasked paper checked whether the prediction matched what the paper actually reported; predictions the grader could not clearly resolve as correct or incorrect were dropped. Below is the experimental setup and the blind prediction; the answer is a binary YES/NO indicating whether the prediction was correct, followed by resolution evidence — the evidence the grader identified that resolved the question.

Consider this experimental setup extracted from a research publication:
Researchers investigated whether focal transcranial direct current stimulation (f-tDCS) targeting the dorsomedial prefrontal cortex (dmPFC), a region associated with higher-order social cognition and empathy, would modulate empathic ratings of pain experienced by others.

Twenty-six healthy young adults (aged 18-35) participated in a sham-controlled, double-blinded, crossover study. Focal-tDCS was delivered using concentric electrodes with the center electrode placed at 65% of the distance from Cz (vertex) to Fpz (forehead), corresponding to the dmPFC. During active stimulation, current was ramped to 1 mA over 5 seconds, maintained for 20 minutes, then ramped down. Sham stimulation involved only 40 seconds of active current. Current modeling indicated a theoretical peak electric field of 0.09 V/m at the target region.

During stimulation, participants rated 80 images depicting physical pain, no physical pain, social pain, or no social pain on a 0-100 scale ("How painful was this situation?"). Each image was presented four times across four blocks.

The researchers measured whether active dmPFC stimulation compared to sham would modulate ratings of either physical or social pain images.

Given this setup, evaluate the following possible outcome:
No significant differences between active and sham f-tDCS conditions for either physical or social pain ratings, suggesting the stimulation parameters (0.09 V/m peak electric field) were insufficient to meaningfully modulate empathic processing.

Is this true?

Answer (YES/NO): YES